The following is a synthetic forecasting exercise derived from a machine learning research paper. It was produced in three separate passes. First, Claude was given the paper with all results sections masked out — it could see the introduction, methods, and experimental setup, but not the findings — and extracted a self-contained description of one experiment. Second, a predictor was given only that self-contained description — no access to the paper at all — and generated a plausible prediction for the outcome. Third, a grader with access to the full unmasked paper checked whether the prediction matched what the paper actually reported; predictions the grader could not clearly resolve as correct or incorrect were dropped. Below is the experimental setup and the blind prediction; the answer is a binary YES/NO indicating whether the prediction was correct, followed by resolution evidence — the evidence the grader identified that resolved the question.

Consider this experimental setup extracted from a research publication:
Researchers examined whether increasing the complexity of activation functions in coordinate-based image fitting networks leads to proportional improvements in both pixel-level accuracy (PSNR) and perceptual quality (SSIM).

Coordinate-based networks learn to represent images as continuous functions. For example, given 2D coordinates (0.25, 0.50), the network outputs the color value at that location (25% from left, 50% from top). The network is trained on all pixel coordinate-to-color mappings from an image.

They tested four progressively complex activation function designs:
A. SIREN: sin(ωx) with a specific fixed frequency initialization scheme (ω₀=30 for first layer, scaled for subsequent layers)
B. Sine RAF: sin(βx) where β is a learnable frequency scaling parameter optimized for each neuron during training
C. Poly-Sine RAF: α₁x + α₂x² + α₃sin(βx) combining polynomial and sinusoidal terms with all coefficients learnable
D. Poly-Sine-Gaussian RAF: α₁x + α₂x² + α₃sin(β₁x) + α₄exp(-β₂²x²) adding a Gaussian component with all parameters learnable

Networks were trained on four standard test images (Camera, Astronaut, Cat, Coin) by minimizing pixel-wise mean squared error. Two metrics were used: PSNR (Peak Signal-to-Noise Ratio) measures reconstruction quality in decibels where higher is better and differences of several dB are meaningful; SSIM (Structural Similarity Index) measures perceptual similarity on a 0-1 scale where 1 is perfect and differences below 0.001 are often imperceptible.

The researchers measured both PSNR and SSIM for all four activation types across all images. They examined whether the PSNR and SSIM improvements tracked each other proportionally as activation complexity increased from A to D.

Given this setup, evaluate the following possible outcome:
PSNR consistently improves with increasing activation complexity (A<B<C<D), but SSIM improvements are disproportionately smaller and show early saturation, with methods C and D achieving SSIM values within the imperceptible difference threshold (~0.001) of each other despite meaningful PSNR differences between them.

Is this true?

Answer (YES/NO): YES